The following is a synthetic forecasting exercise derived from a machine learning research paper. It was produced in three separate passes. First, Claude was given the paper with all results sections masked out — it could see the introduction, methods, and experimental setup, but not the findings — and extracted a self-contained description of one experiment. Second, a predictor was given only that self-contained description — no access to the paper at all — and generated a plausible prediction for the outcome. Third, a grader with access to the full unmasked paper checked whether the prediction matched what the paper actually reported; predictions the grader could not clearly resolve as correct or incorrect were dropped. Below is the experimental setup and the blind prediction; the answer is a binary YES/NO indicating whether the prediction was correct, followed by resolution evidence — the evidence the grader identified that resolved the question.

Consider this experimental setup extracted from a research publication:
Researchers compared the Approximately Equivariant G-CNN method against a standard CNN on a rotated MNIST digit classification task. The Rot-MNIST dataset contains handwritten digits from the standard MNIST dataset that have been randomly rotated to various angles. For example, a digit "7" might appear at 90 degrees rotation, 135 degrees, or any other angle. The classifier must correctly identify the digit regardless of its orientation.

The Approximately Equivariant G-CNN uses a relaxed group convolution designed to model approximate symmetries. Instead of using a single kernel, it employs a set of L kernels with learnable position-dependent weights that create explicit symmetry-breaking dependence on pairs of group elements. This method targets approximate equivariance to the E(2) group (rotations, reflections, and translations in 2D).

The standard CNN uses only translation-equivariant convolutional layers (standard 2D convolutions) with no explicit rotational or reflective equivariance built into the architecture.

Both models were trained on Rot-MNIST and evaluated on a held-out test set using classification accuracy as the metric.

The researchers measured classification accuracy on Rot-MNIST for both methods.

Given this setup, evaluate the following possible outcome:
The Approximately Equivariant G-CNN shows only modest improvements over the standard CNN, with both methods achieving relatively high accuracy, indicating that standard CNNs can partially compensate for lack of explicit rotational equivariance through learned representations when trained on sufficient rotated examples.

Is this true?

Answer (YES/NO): NO